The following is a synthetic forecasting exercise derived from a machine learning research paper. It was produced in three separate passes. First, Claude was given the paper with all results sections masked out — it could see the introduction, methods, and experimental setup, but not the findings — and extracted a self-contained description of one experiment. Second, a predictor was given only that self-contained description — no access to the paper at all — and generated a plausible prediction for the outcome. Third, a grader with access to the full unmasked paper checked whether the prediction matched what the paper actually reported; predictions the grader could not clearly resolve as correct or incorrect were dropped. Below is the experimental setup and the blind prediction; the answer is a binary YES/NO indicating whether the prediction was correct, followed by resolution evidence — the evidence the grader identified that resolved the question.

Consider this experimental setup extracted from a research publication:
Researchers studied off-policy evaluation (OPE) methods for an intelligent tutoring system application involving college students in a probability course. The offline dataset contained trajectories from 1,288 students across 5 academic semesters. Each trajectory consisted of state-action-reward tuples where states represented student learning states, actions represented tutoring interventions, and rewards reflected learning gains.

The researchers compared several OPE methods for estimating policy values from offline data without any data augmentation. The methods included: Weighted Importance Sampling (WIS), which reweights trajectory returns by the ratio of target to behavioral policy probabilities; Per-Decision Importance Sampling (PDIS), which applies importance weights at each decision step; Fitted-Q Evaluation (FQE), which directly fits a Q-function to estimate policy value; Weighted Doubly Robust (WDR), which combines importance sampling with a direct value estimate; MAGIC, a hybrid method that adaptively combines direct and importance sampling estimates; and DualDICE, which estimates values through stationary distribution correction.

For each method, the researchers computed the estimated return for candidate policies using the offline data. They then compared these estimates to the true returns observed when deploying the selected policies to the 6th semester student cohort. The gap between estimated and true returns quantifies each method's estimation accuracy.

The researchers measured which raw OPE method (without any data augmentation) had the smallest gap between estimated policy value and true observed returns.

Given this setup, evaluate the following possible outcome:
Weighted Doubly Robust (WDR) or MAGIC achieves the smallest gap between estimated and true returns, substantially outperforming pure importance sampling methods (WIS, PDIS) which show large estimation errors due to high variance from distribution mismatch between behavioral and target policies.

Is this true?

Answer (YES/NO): NO